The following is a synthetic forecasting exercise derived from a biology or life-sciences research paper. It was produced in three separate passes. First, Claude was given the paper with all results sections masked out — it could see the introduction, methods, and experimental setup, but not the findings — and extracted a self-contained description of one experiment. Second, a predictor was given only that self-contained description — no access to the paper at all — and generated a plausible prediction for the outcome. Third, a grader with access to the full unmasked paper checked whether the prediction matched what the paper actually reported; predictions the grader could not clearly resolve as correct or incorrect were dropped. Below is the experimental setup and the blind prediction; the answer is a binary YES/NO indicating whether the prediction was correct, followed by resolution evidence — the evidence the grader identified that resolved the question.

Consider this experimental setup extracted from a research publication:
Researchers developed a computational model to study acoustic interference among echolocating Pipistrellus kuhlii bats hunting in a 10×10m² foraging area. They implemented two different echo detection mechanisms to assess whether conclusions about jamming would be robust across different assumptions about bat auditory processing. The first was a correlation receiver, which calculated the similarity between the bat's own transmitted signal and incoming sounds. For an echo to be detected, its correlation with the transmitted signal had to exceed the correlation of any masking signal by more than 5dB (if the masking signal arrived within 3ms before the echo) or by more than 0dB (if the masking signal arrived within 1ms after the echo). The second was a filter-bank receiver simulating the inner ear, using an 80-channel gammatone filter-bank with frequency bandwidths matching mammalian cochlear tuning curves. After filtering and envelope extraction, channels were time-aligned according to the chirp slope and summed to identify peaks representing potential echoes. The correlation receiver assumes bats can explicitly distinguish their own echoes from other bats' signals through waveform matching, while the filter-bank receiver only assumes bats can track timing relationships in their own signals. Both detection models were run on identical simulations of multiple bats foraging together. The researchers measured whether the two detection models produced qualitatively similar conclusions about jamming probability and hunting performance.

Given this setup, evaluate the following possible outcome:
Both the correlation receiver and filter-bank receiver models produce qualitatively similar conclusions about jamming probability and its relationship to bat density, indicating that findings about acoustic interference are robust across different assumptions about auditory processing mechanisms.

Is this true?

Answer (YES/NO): YES